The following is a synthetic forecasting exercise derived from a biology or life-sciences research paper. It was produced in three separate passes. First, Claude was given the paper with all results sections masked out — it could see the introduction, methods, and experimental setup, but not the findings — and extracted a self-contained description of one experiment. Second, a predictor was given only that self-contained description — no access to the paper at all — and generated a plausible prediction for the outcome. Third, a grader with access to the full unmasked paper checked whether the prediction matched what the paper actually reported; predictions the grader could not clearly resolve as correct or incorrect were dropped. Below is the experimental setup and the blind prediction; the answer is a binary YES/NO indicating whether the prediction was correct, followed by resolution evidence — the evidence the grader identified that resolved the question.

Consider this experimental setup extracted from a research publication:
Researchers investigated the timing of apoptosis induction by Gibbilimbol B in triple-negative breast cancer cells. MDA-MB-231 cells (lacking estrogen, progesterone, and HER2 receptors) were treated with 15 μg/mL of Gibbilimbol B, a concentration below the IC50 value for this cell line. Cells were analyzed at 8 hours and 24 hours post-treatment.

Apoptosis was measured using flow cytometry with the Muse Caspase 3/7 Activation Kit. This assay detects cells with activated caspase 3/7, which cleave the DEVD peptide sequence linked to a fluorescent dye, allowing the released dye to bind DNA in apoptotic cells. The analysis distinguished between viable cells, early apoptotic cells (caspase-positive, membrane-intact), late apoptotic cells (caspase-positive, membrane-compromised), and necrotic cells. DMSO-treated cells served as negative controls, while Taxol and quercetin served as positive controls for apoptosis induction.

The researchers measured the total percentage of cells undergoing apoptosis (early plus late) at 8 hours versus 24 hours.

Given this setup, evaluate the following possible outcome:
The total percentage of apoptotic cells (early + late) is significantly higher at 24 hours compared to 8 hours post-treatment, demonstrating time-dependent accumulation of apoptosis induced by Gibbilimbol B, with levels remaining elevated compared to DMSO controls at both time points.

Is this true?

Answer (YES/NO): YES